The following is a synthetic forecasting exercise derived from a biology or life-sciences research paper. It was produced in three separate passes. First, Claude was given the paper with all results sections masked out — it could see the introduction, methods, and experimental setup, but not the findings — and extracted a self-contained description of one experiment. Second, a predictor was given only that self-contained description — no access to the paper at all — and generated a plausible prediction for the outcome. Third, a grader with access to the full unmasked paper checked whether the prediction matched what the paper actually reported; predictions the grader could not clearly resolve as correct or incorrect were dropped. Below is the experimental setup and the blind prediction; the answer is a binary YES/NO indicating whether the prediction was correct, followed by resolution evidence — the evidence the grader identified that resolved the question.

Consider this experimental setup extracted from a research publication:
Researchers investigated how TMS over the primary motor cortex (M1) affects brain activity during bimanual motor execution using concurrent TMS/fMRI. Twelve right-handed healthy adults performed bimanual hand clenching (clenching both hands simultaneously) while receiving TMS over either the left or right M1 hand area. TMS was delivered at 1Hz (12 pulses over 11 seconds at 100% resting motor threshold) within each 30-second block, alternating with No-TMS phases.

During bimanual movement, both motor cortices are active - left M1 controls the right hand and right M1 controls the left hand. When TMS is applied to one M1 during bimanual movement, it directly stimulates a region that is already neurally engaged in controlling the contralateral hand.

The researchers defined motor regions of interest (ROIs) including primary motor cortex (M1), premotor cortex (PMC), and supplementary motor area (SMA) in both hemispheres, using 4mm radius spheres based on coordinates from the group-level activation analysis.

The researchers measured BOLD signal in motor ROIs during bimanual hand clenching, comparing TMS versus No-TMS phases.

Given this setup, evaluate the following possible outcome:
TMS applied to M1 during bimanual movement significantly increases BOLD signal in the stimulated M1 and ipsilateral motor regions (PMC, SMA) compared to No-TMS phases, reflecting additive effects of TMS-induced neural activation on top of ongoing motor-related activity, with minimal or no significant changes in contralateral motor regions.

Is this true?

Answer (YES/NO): NO